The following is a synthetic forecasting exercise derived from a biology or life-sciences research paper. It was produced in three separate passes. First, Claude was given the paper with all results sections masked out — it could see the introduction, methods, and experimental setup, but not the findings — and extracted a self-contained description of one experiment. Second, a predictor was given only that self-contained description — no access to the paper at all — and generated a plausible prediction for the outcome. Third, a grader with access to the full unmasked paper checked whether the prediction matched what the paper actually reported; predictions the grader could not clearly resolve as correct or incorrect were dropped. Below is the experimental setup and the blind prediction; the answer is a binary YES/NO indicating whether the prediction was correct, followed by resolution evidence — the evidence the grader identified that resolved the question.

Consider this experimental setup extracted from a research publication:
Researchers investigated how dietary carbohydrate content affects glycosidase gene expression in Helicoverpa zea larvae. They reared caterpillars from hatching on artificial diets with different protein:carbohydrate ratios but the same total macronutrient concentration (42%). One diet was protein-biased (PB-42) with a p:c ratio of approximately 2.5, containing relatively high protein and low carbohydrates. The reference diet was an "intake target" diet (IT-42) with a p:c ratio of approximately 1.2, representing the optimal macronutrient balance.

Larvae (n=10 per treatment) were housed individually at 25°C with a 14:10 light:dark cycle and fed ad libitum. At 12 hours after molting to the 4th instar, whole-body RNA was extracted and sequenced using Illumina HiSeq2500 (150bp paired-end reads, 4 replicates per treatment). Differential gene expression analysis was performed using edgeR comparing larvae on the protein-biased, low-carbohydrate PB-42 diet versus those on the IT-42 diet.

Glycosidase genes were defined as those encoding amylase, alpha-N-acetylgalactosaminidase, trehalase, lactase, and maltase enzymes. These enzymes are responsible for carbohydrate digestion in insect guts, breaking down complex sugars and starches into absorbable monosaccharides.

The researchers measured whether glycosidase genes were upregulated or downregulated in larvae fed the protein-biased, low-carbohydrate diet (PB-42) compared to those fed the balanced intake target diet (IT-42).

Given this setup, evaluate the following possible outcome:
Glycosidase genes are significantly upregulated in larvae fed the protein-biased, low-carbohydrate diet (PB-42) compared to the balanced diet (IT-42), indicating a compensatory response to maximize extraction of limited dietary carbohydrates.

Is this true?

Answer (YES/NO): NO